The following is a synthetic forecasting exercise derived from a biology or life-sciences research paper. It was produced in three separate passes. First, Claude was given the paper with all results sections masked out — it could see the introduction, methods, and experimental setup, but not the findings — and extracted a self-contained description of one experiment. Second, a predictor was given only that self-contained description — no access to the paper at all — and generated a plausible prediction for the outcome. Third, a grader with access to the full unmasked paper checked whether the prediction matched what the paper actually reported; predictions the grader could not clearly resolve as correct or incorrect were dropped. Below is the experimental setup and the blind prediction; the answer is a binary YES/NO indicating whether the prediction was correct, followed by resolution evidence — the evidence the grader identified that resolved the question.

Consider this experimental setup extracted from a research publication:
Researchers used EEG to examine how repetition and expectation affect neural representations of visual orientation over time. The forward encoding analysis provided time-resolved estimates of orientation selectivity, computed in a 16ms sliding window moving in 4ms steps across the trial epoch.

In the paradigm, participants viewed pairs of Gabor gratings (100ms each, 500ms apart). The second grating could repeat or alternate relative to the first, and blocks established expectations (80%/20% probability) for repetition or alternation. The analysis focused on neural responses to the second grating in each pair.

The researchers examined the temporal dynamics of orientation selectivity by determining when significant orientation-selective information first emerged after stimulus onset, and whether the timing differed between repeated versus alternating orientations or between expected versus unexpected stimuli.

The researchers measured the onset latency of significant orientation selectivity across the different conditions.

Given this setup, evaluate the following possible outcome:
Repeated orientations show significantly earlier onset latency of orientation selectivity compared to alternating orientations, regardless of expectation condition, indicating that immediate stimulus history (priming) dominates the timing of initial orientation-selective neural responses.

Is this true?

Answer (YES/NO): NO